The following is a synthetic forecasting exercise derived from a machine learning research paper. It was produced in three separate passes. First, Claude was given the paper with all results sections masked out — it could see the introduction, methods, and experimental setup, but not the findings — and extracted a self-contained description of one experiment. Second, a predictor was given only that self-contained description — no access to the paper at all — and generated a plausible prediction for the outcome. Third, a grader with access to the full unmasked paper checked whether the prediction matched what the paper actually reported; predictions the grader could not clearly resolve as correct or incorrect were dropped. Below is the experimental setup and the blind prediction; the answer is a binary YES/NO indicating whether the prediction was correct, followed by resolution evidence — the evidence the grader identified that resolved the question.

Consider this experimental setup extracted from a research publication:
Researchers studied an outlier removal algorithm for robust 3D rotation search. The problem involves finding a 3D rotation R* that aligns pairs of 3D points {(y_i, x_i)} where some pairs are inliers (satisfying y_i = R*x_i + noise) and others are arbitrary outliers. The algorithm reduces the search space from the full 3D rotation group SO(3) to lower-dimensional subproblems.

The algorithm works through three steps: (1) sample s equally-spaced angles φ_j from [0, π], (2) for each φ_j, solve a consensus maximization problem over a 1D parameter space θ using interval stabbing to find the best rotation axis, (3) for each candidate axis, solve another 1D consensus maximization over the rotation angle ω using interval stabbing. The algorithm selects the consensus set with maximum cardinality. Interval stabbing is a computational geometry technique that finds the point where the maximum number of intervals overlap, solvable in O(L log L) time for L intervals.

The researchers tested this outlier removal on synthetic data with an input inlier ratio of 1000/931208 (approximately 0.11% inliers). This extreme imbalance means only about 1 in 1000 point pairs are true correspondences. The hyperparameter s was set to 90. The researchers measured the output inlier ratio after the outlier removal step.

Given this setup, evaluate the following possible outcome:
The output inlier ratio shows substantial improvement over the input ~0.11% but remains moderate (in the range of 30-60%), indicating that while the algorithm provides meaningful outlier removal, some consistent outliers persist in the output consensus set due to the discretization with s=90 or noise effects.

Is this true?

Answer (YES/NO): NO